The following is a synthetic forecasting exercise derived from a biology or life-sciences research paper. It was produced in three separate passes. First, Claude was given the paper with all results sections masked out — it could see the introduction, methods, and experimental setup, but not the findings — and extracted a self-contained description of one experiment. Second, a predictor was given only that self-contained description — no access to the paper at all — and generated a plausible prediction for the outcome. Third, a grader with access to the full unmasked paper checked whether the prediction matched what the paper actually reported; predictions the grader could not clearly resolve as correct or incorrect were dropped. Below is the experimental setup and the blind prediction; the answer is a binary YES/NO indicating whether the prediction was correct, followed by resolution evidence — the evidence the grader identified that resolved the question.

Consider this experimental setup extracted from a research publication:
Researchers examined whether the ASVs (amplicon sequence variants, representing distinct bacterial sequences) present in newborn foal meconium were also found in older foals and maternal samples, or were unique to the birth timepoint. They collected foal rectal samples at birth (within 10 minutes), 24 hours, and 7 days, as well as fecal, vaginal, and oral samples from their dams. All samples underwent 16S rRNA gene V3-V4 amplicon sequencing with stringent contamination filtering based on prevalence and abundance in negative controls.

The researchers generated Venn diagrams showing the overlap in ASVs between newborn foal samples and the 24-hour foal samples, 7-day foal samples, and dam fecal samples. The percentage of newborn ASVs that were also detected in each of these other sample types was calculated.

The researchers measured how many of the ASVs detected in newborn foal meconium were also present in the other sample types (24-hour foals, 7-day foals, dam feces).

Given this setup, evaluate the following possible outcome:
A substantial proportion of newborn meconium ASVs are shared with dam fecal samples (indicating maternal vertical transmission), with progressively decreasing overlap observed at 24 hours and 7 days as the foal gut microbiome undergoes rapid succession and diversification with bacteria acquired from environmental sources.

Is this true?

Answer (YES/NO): NO